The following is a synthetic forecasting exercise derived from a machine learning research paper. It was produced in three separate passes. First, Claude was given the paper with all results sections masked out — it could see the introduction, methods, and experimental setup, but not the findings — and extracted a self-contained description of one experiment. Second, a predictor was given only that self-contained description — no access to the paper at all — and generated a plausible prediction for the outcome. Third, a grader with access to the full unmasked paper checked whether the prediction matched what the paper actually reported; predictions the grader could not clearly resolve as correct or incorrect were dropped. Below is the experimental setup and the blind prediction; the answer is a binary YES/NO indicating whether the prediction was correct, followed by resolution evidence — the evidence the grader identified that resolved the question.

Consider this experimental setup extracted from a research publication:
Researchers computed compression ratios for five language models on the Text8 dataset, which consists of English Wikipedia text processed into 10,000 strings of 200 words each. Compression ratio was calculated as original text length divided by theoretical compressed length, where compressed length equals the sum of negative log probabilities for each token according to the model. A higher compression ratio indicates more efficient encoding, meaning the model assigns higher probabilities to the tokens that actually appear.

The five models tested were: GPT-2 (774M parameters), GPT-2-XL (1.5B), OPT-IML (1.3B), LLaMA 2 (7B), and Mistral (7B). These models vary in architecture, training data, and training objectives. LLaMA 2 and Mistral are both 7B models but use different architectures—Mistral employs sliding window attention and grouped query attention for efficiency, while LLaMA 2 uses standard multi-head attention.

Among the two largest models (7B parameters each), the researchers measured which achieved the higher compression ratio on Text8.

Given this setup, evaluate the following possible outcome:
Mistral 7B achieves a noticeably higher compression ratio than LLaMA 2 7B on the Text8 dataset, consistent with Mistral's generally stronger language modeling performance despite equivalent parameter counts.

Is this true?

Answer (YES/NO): YES